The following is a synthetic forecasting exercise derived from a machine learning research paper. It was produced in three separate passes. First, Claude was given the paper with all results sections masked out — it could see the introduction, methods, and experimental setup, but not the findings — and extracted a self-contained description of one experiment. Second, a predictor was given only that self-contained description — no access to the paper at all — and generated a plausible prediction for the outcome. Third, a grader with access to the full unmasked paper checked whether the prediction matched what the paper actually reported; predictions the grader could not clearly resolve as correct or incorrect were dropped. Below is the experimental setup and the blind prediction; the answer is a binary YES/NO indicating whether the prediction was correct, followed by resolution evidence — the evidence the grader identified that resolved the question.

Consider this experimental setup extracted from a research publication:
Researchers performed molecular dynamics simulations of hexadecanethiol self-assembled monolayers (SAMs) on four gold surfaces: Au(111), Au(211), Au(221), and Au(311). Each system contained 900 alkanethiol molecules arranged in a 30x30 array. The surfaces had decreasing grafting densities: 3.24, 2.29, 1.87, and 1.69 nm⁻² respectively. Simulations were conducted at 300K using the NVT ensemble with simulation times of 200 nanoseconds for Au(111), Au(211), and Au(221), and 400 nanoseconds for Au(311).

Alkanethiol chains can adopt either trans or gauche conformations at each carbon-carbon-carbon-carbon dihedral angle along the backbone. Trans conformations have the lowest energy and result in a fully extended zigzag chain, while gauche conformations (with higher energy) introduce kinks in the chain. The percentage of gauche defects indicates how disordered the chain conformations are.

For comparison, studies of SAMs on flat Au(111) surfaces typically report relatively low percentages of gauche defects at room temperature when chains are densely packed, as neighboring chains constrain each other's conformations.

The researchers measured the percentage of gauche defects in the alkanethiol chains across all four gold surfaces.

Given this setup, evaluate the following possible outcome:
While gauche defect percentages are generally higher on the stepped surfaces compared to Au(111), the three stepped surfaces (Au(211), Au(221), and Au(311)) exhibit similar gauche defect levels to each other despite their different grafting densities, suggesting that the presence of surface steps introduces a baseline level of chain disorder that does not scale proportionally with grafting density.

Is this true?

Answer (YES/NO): NO